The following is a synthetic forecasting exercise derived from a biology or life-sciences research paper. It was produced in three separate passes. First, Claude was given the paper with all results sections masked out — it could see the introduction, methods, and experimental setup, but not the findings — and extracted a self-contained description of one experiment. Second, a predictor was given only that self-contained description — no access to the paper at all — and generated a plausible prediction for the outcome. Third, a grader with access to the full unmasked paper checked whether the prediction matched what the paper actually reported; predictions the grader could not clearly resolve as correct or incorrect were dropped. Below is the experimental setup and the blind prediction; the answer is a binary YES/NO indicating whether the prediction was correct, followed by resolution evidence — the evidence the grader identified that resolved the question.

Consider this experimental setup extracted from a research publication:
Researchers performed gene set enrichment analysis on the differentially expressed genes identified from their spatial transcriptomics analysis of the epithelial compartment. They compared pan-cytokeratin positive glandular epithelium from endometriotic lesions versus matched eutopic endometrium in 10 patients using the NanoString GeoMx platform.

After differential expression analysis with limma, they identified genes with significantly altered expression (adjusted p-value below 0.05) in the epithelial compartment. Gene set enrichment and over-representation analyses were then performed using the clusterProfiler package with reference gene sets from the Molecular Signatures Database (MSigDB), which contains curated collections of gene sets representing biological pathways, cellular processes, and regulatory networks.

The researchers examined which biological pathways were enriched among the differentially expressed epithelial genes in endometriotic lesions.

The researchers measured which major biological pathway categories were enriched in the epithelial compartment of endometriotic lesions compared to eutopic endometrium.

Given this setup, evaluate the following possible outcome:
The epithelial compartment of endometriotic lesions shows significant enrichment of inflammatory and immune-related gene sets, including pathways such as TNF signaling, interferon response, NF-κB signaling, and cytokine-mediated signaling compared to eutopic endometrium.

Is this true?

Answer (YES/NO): NO